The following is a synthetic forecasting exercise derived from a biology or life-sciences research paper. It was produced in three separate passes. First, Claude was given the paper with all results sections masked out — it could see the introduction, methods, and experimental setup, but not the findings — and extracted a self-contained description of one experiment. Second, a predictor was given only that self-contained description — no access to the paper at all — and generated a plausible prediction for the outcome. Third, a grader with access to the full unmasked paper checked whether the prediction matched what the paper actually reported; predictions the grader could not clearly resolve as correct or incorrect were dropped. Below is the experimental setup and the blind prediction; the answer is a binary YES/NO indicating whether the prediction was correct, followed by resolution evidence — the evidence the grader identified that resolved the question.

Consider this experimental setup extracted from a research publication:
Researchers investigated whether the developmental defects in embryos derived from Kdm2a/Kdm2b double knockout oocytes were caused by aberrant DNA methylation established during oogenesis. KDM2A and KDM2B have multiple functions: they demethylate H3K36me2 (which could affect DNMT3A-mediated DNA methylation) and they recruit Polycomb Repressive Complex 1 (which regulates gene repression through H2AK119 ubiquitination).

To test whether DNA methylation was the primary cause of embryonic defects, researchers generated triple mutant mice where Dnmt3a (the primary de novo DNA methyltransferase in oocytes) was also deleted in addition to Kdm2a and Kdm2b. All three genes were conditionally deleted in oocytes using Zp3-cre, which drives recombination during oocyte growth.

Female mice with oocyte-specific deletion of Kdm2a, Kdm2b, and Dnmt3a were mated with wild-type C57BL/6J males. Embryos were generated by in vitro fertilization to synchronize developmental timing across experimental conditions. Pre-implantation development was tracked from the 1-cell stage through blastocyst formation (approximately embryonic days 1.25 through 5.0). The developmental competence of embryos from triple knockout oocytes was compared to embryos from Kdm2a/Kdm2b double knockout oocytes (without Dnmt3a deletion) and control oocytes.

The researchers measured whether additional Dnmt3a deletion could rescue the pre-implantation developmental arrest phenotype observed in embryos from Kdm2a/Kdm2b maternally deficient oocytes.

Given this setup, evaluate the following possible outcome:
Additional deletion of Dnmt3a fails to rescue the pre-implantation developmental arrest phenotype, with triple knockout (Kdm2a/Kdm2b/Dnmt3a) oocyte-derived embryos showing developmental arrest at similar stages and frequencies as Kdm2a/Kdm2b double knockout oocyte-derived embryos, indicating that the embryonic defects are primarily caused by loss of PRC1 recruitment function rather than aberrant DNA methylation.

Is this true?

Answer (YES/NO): NO